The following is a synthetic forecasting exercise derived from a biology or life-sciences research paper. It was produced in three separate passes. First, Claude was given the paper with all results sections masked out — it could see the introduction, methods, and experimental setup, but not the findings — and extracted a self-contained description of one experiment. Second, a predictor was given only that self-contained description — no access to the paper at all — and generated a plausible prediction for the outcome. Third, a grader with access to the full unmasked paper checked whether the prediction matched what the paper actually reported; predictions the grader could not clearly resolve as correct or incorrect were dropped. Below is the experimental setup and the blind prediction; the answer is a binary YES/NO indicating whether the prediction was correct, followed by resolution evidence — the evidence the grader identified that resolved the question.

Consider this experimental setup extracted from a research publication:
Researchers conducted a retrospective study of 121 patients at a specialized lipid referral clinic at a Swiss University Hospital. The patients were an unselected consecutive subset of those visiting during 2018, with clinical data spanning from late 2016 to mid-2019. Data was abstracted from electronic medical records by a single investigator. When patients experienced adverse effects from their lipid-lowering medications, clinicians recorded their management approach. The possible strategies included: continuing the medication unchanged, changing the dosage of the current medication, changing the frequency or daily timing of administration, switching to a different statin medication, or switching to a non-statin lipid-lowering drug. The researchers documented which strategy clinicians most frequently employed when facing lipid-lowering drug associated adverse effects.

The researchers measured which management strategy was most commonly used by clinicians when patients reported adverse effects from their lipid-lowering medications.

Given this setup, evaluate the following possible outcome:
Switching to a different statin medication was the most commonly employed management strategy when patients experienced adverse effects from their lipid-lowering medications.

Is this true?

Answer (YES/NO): NO